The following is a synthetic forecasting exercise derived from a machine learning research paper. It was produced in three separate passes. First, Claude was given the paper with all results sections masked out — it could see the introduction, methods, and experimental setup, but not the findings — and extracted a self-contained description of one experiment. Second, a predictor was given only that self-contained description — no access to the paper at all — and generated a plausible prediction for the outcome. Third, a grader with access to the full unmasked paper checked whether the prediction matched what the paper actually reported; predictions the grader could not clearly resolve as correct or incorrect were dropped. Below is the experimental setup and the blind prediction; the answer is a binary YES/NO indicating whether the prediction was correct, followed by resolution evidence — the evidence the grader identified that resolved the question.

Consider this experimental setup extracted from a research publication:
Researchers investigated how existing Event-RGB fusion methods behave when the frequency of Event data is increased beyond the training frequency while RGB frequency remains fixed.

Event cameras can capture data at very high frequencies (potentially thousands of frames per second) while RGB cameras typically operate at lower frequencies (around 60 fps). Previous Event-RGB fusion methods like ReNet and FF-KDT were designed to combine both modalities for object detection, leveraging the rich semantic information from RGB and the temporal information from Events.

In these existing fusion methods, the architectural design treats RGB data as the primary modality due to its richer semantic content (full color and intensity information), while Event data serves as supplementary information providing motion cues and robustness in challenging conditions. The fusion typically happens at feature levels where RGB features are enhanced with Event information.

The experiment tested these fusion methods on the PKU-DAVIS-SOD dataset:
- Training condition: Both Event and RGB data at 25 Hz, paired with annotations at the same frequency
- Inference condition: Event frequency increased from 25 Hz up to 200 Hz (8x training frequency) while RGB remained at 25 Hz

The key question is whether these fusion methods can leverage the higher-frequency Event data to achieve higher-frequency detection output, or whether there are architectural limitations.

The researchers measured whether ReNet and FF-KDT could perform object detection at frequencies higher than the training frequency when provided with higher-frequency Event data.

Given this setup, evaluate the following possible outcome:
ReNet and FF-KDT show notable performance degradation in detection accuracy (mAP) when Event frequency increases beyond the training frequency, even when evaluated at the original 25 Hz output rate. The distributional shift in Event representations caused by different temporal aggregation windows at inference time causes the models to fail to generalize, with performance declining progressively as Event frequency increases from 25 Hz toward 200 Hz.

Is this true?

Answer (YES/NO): NO